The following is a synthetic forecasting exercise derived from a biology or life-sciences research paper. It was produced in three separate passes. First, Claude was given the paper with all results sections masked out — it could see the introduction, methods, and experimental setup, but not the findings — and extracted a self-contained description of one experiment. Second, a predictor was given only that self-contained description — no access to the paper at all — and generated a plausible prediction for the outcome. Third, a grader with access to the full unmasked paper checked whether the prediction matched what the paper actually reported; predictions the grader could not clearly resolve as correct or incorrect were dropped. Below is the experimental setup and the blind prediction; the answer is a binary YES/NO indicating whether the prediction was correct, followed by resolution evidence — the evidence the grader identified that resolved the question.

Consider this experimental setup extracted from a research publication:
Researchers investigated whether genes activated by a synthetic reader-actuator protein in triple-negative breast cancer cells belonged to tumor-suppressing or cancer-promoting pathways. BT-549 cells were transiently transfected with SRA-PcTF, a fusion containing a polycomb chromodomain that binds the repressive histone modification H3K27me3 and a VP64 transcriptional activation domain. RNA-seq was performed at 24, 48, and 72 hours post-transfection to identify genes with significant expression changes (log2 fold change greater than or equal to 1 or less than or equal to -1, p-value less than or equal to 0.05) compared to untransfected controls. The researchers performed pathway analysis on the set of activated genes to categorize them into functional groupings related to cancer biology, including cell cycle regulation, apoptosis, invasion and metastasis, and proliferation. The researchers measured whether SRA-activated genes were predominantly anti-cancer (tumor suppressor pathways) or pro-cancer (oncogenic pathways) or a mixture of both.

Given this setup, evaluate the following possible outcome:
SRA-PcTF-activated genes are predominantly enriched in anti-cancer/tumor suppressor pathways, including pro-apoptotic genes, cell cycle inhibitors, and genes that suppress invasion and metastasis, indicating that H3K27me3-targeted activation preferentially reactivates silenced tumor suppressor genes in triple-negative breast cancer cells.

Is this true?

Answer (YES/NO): YES